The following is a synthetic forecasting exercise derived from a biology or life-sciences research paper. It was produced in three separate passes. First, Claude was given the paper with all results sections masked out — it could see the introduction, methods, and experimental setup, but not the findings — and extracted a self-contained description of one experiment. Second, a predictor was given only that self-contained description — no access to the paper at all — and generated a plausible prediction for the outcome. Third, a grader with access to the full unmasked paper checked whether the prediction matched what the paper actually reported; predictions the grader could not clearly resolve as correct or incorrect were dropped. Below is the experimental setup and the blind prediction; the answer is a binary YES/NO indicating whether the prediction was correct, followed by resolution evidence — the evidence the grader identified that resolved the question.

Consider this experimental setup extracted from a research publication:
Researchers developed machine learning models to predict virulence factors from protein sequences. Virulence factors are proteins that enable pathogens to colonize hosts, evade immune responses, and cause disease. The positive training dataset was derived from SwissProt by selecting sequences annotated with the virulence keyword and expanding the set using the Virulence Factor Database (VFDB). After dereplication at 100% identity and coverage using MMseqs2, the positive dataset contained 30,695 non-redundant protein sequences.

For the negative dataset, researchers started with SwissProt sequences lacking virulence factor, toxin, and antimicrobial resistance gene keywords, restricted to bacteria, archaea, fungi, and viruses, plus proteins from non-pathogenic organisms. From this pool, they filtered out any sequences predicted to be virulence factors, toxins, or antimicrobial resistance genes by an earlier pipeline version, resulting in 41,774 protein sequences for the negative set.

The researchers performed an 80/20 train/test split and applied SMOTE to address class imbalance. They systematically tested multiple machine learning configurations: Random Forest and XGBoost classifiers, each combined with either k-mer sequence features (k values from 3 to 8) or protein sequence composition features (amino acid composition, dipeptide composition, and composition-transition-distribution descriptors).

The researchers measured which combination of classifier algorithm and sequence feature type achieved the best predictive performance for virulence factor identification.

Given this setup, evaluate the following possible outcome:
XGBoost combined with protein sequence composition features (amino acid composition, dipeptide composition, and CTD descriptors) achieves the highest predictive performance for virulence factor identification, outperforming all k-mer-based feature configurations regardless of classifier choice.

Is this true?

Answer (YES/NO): YES